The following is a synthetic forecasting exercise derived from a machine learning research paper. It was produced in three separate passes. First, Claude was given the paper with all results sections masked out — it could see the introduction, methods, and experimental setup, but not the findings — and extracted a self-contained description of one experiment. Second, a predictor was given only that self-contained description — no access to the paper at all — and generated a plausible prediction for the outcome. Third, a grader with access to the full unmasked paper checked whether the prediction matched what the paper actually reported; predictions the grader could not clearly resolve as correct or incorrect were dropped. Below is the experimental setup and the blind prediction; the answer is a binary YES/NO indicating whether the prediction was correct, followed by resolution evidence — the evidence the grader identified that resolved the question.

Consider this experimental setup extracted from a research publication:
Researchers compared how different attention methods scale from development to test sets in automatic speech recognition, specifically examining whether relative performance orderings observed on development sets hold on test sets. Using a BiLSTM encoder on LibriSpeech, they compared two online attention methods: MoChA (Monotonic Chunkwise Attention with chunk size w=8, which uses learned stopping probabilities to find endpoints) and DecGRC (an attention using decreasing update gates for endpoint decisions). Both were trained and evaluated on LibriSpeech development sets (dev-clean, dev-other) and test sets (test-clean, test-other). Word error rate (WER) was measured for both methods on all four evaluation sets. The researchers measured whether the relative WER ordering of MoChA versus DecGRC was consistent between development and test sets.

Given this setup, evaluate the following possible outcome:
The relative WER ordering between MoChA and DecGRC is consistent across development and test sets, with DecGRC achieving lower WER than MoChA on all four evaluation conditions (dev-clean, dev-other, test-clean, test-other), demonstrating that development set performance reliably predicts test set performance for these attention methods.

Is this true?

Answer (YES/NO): NO